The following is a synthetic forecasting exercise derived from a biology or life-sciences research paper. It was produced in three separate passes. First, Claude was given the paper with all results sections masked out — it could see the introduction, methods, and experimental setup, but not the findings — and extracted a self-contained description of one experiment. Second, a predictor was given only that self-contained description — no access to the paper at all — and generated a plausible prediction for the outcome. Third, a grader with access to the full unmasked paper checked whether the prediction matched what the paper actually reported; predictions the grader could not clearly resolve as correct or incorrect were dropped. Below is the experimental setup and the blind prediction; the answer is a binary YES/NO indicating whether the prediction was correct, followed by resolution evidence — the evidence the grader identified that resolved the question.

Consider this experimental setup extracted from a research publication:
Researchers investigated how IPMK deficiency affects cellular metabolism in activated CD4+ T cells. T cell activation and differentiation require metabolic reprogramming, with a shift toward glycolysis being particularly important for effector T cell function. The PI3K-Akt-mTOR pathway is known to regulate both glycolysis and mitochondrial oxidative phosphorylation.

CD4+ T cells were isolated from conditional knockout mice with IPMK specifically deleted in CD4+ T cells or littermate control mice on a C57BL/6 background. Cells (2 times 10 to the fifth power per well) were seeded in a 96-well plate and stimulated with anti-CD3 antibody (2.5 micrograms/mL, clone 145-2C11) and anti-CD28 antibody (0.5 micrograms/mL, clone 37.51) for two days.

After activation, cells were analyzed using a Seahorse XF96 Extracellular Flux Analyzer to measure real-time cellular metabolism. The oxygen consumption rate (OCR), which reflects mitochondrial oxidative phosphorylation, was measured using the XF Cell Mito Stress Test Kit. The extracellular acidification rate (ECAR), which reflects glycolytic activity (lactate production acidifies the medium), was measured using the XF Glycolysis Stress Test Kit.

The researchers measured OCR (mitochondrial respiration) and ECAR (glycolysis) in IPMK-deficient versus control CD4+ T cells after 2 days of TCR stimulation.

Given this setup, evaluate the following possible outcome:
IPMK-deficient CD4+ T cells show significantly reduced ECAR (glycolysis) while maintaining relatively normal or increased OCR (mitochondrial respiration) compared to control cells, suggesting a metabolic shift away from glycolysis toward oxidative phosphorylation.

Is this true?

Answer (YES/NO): NO